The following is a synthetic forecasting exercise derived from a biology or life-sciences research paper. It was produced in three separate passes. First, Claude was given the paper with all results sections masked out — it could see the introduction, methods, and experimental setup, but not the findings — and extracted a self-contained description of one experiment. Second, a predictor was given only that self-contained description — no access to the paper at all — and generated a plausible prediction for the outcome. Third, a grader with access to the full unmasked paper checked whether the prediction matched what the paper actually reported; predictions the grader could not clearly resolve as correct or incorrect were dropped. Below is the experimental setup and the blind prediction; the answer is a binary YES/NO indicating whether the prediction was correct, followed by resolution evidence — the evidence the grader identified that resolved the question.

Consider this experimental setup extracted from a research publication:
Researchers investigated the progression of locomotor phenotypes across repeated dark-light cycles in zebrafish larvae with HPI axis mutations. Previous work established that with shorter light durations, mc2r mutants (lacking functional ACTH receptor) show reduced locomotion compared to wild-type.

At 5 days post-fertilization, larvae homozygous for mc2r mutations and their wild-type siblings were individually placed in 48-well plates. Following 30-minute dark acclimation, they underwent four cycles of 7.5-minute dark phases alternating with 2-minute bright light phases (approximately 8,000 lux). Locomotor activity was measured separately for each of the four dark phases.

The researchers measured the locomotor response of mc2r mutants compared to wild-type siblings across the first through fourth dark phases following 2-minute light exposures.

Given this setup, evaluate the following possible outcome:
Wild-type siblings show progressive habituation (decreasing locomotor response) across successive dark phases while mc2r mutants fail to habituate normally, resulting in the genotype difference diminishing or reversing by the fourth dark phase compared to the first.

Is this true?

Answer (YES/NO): NO